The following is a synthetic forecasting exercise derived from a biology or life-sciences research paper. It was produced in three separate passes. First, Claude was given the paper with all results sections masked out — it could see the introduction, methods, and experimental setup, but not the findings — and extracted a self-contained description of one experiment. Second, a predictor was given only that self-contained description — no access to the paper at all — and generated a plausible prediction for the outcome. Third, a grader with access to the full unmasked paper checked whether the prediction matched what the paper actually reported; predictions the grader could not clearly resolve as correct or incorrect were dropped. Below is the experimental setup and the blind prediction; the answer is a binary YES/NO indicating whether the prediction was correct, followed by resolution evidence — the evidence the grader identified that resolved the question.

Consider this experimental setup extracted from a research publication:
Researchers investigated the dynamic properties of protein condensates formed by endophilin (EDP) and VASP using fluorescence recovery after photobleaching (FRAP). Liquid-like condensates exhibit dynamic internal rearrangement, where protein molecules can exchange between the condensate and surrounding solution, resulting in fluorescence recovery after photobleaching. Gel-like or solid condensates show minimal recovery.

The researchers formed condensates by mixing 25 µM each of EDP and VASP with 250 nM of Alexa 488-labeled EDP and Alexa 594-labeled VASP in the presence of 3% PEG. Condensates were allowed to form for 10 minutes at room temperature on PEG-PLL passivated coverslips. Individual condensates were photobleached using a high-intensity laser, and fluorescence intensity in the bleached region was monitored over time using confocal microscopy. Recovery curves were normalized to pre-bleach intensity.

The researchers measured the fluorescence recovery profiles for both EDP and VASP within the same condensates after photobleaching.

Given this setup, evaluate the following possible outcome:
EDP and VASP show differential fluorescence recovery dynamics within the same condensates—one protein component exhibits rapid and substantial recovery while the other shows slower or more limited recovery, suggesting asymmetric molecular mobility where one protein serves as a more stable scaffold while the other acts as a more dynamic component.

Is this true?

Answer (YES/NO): NO